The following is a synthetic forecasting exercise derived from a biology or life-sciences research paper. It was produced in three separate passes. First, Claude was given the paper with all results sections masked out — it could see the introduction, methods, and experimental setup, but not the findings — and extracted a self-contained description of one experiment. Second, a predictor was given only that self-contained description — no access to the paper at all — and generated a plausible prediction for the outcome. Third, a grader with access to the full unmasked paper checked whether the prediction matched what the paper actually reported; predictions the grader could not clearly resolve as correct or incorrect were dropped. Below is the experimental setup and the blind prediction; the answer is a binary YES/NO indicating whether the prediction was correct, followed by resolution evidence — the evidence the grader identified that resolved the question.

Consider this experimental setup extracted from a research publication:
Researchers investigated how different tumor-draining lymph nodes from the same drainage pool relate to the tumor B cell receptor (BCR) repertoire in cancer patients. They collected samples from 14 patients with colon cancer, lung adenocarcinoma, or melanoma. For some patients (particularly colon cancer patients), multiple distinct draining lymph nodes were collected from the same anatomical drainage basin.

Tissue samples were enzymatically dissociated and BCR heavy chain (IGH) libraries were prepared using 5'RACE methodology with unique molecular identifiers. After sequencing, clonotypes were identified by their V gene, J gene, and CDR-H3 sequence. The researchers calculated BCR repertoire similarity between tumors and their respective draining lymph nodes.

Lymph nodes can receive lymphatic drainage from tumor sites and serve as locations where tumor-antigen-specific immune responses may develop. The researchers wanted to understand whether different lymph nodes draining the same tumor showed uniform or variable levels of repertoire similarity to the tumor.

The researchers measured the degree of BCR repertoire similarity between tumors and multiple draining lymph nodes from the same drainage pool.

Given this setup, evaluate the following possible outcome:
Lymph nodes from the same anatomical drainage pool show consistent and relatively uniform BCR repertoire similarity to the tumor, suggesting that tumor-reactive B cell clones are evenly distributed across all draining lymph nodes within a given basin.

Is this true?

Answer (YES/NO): NO